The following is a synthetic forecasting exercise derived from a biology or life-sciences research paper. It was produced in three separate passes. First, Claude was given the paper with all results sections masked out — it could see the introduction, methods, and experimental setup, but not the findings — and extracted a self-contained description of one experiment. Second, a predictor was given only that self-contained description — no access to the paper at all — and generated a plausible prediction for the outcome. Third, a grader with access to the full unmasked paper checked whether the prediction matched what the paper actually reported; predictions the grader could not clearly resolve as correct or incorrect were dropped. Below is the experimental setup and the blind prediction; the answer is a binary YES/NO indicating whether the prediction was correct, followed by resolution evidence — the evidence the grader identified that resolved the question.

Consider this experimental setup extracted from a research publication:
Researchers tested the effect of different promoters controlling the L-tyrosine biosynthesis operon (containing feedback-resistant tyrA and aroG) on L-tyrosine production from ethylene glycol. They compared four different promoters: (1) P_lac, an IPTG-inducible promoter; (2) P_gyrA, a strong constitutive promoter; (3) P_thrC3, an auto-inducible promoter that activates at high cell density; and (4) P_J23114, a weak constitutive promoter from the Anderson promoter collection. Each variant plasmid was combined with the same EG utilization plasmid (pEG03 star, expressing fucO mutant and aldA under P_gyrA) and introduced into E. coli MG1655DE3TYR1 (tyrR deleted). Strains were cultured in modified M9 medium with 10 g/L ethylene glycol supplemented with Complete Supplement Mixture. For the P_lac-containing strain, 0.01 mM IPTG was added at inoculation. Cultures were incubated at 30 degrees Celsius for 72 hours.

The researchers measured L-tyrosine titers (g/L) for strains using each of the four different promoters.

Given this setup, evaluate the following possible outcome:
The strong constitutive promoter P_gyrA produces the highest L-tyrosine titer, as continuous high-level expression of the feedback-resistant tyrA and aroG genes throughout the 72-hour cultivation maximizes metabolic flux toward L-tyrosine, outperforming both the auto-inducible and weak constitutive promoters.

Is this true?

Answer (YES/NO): NO